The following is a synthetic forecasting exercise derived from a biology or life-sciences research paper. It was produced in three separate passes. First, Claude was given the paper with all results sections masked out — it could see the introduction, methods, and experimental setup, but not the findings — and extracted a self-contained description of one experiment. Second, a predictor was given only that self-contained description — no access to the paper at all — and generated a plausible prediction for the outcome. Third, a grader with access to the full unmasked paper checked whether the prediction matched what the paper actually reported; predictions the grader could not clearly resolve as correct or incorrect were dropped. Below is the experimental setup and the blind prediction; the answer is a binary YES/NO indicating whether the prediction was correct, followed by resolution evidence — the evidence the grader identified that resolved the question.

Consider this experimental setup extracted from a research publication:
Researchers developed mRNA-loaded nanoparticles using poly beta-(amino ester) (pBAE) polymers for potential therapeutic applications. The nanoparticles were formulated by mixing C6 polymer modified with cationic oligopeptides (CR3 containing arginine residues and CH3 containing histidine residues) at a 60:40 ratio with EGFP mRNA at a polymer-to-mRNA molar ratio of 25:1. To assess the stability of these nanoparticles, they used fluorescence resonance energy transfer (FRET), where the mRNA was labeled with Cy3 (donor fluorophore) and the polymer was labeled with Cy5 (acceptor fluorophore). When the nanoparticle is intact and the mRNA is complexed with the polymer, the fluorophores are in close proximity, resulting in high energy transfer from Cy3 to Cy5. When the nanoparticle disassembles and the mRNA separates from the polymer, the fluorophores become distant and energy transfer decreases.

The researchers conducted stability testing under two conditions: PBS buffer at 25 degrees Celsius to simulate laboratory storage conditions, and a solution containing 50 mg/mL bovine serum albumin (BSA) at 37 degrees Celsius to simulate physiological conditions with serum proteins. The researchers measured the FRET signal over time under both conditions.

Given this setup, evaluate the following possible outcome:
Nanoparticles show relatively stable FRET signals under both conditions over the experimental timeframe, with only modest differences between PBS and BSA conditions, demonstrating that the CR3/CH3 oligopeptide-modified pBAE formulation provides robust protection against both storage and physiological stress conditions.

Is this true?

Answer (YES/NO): NO